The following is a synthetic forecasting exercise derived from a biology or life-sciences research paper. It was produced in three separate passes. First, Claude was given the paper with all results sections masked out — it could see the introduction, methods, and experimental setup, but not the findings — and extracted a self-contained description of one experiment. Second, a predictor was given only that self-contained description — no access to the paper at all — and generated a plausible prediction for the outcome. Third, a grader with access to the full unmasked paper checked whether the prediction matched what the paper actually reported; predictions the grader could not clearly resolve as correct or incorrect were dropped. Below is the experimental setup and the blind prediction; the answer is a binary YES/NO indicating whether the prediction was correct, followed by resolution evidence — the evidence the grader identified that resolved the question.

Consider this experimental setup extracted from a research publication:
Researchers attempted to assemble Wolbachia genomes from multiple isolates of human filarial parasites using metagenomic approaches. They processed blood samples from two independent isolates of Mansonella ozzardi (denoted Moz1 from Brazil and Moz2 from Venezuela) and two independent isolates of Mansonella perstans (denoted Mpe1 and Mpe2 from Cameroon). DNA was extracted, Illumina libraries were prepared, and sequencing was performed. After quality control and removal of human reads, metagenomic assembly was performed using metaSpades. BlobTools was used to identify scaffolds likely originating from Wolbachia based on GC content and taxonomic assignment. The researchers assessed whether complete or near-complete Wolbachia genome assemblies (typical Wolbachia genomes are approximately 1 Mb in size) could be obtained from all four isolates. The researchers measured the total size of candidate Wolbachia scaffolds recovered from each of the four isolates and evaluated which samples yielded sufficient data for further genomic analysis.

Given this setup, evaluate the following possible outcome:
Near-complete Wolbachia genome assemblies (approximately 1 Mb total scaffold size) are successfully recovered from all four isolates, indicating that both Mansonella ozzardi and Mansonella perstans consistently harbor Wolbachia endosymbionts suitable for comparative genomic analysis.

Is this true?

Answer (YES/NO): NO